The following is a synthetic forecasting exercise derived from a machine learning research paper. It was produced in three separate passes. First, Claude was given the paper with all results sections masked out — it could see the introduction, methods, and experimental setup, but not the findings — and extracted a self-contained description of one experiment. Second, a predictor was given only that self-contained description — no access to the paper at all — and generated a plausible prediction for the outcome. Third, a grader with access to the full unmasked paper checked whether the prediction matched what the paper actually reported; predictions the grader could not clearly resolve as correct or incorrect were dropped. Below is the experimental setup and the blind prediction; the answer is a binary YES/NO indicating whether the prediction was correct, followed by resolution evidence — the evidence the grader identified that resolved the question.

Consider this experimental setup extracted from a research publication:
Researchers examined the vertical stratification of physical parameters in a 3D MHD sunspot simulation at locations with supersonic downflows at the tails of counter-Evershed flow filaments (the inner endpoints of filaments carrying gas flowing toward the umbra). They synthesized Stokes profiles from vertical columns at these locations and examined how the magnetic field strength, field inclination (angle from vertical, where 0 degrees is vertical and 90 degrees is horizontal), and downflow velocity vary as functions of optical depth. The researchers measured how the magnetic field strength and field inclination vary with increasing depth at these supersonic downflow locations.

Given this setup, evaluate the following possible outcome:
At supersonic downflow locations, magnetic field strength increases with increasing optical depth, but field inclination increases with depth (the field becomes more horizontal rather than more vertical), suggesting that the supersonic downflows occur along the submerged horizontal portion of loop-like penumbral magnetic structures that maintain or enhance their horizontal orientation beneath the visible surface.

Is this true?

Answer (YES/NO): NO